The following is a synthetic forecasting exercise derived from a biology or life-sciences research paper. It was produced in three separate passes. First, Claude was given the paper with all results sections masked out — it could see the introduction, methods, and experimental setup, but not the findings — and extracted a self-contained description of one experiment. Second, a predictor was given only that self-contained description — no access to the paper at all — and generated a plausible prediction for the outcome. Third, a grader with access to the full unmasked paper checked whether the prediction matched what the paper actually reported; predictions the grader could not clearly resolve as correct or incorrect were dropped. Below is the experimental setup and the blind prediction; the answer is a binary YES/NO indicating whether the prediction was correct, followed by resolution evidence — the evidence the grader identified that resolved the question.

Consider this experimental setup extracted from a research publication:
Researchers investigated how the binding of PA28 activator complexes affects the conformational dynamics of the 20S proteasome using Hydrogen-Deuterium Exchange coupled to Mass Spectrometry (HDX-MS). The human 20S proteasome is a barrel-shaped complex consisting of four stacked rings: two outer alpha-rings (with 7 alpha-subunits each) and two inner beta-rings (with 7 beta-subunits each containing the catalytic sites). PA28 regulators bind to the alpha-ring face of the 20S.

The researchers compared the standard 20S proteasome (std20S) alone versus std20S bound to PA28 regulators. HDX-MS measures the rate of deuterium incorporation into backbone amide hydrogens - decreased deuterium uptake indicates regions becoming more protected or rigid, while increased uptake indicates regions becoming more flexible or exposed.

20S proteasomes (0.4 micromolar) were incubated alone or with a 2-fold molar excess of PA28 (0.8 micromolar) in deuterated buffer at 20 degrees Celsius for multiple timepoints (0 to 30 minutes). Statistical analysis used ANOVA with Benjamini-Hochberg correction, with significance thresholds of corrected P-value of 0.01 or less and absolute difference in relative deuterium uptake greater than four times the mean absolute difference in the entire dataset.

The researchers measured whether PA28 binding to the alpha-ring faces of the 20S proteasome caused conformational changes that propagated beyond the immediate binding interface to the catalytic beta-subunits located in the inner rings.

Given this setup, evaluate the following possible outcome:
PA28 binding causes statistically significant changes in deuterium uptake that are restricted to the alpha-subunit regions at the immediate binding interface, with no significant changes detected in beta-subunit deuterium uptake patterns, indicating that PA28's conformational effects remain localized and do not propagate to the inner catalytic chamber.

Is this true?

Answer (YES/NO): NO